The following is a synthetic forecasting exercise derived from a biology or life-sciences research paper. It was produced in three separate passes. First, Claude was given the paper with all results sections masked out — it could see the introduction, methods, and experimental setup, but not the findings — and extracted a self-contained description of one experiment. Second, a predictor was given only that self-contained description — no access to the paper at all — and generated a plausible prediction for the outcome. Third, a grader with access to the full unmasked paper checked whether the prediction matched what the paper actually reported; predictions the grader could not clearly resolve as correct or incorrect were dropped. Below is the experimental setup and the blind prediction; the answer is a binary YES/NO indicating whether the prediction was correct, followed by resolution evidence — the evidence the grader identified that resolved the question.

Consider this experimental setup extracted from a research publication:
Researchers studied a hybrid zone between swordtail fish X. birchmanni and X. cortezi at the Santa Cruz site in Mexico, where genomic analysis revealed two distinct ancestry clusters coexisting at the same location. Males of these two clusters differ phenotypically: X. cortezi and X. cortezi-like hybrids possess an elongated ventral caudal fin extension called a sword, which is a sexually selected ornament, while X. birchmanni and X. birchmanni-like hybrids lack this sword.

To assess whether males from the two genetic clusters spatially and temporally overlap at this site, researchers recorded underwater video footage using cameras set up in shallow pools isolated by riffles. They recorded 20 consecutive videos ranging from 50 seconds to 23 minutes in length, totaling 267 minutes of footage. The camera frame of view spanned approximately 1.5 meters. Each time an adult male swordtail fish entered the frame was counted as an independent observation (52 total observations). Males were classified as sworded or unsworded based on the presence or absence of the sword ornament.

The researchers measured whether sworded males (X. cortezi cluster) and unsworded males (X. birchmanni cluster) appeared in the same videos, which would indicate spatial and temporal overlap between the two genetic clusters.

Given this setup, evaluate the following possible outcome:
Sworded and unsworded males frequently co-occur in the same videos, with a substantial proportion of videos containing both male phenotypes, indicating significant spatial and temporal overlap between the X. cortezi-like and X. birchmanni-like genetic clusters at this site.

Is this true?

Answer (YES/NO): NO